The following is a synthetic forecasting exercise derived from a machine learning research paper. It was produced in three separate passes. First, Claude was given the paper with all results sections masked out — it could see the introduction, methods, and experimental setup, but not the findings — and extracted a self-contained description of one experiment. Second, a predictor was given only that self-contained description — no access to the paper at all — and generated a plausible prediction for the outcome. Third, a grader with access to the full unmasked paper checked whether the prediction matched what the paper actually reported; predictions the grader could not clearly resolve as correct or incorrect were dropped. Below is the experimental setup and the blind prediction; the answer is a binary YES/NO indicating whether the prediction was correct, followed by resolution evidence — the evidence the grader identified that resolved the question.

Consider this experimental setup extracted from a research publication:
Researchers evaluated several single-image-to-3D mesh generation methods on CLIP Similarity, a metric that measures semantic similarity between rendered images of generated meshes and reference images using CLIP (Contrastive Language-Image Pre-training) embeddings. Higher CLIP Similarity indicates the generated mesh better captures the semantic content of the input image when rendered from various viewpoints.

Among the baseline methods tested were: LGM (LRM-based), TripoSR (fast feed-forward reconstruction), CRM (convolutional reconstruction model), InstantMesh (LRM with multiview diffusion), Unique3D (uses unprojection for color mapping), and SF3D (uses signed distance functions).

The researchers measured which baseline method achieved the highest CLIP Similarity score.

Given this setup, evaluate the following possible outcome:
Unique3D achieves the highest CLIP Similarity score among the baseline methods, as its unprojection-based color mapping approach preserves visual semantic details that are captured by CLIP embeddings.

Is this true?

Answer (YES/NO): NO